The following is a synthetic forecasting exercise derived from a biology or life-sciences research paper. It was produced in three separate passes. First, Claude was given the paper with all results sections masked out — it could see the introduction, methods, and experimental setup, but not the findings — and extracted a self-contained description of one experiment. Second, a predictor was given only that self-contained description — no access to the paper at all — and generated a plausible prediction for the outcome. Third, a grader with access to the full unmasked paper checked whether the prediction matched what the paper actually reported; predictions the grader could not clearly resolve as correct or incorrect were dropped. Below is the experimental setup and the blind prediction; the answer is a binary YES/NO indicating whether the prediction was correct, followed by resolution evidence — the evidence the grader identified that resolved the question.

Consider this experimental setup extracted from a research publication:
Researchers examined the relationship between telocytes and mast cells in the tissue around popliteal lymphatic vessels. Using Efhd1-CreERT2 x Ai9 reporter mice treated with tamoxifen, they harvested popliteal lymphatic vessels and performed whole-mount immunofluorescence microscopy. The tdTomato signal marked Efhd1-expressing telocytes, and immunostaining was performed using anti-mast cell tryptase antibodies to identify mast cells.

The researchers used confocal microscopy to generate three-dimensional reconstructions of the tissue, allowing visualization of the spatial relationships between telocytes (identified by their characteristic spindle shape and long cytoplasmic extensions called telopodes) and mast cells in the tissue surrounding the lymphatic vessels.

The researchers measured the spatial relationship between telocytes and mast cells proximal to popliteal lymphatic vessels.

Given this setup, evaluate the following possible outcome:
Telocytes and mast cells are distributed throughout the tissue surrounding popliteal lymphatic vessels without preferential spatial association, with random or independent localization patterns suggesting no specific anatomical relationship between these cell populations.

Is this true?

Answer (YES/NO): NO